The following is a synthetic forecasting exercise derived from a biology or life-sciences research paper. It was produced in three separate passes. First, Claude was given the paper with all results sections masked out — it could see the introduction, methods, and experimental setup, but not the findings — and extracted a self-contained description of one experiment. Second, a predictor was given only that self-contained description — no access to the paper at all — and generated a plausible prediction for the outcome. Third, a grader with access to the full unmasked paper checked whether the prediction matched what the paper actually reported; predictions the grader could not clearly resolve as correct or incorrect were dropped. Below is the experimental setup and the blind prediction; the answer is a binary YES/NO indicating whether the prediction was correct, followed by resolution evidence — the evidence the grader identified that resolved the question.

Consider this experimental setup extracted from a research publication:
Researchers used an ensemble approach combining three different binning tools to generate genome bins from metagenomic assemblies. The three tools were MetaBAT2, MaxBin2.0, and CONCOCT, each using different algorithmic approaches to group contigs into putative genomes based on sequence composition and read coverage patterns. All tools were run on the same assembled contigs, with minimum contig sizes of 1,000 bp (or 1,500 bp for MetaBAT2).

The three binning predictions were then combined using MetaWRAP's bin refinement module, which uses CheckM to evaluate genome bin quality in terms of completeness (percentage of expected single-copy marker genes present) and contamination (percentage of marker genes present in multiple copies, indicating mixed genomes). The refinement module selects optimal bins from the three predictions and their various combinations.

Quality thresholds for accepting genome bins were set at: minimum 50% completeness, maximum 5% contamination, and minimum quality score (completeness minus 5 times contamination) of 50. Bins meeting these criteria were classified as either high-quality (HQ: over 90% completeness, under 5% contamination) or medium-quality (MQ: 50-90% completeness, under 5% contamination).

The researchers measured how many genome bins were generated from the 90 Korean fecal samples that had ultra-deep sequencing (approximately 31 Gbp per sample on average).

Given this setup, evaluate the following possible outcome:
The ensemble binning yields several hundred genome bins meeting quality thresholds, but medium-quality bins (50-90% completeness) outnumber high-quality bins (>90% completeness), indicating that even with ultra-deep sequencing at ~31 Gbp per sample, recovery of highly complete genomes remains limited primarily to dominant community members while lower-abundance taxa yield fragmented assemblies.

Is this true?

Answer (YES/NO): NO